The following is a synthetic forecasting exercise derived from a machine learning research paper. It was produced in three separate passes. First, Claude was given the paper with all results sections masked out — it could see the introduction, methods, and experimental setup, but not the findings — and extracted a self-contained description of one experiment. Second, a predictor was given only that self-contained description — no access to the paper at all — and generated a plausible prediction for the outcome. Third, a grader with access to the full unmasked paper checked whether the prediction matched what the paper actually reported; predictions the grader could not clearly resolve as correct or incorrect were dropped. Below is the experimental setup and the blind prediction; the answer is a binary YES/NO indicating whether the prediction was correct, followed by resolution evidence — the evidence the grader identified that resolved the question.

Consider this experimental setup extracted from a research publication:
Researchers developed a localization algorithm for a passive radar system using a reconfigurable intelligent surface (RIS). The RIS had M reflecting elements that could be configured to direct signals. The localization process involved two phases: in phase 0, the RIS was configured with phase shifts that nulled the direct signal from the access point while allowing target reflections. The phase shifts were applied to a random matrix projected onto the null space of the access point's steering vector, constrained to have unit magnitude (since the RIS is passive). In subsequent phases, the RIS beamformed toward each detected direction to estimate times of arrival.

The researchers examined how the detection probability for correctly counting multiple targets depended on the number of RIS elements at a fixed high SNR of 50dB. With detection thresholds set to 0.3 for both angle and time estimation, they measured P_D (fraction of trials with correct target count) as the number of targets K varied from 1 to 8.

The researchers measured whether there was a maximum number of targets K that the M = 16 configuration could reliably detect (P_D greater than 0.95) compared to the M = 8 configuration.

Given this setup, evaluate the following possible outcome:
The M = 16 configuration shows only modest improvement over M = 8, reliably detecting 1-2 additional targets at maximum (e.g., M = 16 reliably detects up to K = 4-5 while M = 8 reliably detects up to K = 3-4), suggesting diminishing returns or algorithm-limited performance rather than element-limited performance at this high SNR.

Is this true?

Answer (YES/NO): NO